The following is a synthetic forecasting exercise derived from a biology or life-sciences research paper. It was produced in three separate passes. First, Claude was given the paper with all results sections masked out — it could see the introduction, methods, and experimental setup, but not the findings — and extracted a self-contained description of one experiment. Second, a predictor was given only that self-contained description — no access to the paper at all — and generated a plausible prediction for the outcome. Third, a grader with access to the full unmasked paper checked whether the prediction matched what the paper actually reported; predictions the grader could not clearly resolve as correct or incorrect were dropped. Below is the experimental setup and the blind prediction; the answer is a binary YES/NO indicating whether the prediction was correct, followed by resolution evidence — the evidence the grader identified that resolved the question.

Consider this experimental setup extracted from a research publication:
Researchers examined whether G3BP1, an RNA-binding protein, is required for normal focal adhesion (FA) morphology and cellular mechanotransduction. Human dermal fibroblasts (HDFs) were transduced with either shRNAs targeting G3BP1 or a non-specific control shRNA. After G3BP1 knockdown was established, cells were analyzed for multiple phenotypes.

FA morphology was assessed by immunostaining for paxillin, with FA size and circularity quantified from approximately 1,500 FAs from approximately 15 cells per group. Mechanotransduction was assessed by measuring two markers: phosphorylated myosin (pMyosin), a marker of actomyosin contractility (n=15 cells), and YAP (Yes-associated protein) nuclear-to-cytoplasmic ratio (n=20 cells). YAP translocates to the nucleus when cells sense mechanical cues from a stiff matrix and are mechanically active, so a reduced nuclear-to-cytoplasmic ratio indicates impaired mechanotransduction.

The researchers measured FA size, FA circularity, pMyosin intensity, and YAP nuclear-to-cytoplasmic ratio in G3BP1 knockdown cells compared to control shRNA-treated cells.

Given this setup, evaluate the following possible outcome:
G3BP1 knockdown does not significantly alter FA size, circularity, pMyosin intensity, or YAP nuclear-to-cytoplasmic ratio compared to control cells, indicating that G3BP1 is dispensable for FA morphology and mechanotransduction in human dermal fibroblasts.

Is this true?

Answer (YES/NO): NO